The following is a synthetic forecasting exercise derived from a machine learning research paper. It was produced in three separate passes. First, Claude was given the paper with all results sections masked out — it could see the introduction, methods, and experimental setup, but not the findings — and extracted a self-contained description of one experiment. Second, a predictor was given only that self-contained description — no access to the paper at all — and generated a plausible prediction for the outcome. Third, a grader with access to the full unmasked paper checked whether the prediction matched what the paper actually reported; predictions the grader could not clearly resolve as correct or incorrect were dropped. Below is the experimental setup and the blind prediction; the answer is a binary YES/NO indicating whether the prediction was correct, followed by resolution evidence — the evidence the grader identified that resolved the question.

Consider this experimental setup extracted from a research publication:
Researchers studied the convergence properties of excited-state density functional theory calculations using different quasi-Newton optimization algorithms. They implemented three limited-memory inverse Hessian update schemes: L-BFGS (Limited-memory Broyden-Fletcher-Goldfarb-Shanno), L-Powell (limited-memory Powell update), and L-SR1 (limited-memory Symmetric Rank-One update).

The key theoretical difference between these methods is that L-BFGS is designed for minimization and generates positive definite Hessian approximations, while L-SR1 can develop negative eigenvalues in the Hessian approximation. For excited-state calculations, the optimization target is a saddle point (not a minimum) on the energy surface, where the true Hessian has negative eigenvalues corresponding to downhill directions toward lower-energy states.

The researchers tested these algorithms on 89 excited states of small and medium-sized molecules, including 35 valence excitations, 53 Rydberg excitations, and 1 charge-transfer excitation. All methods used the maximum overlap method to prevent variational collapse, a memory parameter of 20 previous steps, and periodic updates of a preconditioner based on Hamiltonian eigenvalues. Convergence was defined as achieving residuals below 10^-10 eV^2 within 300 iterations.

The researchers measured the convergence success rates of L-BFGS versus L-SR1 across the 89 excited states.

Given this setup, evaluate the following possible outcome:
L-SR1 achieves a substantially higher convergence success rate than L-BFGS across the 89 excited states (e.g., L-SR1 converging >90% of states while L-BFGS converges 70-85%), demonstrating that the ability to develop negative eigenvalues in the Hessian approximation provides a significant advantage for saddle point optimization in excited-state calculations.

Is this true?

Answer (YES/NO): NO